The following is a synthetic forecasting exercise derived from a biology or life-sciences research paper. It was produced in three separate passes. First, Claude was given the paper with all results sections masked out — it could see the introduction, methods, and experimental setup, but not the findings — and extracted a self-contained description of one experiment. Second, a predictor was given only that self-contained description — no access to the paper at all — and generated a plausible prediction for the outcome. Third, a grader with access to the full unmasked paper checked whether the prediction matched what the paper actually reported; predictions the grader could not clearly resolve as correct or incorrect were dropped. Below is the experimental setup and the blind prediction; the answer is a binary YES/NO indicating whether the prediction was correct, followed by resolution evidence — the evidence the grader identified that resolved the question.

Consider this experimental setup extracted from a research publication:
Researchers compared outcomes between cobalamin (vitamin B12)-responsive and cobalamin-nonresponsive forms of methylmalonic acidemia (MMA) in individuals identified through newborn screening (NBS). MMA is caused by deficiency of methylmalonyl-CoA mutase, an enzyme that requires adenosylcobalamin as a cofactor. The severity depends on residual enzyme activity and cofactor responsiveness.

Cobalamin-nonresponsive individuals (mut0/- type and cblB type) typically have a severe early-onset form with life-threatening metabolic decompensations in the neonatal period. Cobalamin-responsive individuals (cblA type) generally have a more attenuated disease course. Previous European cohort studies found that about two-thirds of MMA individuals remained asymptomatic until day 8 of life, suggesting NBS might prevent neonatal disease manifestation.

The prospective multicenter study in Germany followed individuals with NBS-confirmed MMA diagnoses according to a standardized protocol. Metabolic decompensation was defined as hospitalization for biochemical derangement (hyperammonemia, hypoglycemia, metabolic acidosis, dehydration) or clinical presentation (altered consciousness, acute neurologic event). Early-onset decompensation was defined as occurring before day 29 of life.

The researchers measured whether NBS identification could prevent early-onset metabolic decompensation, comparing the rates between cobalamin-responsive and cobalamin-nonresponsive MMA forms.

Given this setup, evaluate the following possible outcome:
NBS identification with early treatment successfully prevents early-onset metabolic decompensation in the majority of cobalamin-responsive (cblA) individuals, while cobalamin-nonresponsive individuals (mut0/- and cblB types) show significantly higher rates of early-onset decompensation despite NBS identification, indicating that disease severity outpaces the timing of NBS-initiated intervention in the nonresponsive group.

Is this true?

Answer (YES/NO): NO